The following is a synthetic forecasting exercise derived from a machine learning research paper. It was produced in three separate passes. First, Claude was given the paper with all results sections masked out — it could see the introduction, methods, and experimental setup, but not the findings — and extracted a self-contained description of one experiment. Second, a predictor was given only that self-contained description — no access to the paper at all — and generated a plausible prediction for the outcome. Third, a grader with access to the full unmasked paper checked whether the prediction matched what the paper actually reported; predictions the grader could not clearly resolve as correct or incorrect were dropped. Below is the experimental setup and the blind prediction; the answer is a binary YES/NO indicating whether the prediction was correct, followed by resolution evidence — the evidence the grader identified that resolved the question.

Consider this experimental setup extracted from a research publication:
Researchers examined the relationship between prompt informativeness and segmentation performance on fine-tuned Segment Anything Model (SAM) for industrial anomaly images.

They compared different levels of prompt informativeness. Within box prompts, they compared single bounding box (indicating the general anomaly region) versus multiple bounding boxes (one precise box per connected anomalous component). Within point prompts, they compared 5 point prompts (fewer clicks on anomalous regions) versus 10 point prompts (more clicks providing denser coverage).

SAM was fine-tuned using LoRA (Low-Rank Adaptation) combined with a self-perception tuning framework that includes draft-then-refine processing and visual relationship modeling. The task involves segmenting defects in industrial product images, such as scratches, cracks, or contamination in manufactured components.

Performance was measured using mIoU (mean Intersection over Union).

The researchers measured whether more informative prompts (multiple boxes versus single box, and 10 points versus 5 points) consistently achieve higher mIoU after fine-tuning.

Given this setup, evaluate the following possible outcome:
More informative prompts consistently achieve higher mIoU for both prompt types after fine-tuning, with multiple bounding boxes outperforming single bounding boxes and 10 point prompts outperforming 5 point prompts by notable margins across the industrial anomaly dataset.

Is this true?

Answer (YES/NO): YES